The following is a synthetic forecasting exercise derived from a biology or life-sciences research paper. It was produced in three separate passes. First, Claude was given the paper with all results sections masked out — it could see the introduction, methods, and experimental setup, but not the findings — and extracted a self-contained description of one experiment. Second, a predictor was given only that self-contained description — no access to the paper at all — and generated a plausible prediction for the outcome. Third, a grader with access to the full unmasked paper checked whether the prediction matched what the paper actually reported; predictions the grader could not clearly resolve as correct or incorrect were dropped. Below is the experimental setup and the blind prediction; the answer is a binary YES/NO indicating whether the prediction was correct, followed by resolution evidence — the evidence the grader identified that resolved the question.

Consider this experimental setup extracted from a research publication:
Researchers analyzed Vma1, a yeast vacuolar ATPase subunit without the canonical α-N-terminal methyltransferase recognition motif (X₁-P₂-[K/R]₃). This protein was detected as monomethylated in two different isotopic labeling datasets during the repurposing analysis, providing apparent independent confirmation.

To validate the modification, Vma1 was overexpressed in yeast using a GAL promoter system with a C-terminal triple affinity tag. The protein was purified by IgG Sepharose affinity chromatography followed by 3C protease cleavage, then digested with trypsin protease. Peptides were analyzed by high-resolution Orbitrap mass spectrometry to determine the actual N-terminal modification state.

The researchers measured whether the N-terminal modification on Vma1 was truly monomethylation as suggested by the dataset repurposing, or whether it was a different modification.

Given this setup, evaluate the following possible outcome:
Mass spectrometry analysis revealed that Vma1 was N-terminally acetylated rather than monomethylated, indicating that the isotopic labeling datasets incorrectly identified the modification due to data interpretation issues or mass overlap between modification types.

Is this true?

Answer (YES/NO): NO